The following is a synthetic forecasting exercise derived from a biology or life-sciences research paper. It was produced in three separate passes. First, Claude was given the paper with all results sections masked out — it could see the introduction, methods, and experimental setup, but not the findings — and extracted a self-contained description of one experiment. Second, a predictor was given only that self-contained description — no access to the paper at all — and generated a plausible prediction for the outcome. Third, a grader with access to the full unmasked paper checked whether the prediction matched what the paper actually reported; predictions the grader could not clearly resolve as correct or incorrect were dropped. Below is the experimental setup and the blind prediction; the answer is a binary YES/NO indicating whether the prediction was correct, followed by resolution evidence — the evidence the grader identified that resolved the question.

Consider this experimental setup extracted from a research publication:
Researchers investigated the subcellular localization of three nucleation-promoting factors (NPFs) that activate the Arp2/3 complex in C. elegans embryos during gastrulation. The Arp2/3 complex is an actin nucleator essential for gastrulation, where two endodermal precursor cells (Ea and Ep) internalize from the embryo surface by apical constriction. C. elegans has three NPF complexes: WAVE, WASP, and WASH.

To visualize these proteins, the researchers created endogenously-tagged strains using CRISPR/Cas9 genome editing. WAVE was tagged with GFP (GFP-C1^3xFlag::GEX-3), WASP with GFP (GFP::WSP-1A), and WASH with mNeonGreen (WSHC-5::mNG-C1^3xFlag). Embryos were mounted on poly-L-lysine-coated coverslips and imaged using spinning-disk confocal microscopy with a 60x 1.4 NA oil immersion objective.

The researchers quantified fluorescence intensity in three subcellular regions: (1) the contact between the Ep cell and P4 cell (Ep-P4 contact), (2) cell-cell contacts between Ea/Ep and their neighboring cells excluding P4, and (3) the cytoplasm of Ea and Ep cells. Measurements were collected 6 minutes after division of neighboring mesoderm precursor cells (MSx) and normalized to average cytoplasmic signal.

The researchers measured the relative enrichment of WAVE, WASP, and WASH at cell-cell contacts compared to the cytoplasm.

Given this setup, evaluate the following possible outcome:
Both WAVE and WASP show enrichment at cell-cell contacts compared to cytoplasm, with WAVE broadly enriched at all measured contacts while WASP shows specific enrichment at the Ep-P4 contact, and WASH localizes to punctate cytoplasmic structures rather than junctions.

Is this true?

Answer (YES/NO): NO